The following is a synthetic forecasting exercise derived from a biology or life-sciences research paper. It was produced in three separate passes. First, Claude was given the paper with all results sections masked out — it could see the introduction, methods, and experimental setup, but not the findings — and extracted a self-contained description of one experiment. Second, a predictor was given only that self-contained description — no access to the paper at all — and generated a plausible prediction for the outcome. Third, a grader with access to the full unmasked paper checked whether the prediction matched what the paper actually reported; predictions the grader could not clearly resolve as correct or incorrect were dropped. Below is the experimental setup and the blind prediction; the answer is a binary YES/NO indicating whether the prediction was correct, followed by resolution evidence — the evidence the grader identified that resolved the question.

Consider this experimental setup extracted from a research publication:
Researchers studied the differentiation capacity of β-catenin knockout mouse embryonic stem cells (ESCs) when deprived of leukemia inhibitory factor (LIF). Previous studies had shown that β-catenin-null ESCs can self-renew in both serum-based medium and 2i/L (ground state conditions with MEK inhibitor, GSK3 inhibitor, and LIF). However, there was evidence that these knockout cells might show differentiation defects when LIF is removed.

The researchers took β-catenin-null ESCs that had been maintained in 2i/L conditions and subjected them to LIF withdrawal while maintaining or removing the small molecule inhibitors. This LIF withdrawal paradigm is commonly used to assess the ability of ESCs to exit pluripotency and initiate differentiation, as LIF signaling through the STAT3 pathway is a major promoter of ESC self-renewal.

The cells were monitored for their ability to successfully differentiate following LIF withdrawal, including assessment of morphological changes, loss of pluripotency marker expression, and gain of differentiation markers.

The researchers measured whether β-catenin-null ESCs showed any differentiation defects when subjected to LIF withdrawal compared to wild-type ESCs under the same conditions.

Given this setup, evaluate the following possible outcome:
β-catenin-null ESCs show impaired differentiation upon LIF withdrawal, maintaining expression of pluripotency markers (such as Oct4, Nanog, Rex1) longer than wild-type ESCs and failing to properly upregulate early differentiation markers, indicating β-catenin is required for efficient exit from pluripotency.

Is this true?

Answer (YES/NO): NO